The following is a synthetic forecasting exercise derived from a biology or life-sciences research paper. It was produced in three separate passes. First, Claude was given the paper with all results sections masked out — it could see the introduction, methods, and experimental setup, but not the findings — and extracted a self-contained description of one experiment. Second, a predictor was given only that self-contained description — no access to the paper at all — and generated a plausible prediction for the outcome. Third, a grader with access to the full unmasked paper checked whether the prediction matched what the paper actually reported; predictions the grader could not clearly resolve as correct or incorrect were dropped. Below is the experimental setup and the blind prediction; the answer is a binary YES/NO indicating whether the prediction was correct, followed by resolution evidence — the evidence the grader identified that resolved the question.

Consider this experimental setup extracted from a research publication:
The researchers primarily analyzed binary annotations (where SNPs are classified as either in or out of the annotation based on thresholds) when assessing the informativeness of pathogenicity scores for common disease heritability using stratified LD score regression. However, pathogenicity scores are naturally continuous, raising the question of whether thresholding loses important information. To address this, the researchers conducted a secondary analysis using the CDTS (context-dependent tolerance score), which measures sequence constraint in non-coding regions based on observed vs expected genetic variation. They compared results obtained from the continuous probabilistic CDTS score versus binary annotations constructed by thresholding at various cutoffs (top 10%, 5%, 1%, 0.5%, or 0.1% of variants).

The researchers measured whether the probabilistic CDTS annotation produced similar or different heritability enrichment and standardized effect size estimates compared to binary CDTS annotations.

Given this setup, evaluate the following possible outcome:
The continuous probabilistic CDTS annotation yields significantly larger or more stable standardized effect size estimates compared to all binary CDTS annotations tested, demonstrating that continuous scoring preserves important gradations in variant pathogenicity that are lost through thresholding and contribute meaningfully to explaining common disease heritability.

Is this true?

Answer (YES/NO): NO